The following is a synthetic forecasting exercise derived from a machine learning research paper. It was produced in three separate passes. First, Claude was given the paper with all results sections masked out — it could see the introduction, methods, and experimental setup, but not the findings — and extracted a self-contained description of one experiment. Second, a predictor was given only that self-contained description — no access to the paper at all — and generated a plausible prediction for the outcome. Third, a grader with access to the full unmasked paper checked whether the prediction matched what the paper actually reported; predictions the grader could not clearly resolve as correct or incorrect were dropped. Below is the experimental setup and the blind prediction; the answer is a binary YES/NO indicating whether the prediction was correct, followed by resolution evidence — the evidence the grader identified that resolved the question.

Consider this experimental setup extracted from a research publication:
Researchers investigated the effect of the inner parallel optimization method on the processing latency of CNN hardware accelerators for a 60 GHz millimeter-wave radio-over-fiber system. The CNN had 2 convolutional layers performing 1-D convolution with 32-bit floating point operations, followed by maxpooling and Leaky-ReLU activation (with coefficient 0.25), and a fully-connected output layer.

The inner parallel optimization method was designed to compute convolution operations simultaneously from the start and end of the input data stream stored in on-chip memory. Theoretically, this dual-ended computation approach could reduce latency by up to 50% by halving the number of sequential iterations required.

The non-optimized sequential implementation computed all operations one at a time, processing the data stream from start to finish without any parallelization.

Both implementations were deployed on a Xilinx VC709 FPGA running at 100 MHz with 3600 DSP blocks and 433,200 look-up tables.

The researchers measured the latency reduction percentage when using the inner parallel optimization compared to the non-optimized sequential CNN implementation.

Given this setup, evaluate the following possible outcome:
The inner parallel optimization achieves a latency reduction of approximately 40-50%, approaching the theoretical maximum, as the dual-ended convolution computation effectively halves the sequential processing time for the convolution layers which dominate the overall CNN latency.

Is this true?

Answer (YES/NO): YES